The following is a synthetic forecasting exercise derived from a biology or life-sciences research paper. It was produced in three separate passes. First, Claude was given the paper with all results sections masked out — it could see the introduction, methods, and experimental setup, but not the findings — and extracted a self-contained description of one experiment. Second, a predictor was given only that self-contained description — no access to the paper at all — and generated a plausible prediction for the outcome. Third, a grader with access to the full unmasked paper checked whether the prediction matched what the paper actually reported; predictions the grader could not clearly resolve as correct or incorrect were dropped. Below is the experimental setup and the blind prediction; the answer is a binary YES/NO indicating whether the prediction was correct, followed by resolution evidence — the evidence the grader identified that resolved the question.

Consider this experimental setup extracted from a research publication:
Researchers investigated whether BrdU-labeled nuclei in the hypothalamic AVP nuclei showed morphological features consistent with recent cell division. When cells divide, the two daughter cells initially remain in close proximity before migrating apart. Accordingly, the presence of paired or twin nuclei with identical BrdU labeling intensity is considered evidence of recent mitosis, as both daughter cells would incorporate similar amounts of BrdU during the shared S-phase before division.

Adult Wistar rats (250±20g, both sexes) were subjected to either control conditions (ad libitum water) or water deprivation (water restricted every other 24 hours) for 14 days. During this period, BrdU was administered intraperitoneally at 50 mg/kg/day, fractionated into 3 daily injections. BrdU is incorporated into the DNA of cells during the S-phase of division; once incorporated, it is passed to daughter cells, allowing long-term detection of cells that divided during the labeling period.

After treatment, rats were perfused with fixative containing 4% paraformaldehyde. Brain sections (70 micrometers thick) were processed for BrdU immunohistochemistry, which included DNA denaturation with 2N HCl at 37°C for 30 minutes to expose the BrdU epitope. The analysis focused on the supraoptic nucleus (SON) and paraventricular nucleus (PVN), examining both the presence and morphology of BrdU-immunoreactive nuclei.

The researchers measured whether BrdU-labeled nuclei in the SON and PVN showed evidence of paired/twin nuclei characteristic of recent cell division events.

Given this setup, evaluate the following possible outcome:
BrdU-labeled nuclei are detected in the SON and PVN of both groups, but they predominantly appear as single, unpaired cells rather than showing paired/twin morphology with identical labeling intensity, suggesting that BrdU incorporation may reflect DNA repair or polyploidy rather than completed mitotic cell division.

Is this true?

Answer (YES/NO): NO